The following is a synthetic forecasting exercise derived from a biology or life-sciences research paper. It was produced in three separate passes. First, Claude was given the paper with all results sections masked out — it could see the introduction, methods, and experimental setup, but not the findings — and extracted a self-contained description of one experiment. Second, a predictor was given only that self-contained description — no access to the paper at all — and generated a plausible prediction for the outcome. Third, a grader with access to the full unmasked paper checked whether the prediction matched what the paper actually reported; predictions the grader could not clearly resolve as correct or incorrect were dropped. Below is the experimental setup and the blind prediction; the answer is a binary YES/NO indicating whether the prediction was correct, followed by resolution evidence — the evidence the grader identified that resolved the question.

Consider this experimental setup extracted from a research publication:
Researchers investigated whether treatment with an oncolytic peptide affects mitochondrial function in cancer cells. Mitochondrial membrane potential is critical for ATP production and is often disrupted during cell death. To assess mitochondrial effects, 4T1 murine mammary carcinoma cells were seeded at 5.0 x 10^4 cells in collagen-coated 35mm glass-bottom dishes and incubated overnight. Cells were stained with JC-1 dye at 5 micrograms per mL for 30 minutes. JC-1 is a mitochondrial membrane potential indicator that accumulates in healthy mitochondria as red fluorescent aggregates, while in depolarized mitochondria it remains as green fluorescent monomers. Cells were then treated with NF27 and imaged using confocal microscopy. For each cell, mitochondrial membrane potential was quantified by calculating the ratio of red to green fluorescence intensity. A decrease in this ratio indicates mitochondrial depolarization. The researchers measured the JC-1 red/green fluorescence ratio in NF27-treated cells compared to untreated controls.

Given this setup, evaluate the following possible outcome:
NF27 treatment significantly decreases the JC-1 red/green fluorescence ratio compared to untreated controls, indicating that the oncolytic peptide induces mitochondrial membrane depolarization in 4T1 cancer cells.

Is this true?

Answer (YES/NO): YES